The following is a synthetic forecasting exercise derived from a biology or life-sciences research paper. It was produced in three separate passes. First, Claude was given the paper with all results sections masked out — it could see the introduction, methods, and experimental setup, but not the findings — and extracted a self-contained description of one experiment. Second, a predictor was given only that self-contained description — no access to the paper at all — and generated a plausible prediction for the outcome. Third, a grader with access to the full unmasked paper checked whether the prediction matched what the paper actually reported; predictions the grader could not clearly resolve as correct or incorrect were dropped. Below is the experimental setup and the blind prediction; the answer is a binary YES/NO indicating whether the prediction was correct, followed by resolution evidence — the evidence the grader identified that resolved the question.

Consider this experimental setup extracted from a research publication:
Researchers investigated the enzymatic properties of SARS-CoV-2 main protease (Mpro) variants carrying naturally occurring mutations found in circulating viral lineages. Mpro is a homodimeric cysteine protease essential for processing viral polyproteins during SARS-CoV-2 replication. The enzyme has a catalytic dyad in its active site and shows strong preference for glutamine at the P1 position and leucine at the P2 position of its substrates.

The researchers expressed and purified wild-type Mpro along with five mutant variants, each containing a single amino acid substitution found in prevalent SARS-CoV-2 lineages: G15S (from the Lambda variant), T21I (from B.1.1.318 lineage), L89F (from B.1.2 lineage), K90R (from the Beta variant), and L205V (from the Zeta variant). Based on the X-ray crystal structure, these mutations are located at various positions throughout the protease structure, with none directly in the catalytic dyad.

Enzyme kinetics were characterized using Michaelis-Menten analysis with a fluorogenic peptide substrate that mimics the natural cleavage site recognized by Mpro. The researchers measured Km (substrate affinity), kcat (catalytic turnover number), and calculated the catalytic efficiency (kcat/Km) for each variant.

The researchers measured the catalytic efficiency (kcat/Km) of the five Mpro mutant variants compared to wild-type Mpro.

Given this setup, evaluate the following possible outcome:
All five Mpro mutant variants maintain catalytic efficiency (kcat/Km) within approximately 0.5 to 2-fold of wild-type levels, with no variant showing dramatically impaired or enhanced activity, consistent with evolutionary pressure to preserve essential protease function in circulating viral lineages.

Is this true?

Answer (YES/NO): YES